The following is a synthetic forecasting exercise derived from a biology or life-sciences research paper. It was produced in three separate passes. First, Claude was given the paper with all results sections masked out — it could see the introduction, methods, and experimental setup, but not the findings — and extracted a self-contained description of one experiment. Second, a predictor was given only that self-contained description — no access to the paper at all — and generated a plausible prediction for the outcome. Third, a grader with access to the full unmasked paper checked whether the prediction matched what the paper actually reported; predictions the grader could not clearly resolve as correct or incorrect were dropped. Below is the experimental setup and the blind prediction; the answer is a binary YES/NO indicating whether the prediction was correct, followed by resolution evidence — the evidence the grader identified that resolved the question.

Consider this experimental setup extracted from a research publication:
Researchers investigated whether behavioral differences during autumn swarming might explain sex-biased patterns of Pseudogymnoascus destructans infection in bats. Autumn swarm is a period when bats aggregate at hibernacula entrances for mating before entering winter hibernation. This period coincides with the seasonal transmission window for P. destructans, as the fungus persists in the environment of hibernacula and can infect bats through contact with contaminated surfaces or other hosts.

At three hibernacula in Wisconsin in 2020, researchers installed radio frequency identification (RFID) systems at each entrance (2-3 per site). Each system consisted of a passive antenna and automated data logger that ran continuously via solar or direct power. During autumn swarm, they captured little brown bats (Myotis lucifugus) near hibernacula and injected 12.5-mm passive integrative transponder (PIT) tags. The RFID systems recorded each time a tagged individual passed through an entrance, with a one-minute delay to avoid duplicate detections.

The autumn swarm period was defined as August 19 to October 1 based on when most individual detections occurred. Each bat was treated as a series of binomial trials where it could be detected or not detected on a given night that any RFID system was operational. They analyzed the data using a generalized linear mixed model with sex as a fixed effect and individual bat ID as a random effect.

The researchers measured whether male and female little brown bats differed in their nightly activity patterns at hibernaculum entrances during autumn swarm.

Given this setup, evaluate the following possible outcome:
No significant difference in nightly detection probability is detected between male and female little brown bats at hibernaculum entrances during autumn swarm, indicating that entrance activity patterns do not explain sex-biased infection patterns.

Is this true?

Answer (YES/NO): NO